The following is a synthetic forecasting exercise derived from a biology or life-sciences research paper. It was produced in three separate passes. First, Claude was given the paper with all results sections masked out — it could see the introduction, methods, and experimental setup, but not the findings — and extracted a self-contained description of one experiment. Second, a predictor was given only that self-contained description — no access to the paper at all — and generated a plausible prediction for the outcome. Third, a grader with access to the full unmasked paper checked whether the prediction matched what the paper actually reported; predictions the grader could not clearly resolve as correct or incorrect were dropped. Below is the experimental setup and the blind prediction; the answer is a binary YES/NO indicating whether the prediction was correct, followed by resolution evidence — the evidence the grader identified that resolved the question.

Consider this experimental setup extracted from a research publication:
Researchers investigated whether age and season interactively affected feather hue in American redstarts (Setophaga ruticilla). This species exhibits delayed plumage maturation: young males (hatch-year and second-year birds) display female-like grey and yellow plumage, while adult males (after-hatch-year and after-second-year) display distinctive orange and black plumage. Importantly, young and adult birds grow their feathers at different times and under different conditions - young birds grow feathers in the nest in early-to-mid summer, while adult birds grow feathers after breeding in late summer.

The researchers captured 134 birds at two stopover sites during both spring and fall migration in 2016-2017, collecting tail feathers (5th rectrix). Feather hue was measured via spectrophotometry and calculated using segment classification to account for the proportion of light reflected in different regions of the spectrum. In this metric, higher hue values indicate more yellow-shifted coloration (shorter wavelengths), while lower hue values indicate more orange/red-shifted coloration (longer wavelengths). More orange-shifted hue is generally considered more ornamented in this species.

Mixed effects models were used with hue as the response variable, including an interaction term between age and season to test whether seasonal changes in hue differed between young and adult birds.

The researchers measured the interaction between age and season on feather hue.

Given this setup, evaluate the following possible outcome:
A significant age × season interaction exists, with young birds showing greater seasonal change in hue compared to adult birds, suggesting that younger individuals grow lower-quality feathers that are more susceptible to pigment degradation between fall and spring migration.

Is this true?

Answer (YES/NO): NO